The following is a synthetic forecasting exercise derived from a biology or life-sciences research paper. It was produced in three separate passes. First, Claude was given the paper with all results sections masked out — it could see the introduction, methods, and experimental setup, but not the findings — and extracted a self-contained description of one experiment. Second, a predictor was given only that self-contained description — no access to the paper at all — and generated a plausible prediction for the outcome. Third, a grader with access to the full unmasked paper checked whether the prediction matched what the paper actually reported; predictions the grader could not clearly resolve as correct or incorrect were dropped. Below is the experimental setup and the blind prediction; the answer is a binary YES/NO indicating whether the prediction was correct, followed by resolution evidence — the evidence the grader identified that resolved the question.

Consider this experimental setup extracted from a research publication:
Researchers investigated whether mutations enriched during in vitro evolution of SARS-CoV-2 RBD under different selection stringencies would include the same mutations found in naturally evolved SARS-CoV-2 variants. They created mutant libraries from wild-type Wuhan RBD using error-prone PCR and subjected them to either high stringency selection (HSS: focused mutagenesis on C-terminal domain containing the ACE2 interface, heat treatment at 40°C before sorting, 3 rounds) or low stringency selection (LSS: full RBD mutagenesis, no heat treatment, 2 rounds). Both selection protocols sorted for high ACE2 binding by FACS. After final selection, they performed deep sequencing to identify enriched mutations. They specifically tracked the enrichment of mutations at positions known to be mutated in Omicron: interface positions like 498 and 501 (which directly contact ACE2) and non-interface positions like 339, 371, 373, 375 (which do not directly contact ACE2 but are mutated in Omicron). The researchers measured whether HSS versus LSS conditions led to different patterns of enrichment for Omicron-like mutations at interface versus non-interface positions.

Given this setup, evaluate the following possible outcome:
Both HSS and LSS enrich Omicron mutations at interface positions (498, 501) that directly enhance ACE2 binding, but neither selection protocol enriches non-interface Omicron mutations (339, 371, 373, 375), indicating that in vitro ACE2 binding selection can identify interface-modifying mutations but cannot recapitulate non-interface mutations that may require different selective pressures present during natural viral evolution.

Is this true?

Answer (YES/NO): YES